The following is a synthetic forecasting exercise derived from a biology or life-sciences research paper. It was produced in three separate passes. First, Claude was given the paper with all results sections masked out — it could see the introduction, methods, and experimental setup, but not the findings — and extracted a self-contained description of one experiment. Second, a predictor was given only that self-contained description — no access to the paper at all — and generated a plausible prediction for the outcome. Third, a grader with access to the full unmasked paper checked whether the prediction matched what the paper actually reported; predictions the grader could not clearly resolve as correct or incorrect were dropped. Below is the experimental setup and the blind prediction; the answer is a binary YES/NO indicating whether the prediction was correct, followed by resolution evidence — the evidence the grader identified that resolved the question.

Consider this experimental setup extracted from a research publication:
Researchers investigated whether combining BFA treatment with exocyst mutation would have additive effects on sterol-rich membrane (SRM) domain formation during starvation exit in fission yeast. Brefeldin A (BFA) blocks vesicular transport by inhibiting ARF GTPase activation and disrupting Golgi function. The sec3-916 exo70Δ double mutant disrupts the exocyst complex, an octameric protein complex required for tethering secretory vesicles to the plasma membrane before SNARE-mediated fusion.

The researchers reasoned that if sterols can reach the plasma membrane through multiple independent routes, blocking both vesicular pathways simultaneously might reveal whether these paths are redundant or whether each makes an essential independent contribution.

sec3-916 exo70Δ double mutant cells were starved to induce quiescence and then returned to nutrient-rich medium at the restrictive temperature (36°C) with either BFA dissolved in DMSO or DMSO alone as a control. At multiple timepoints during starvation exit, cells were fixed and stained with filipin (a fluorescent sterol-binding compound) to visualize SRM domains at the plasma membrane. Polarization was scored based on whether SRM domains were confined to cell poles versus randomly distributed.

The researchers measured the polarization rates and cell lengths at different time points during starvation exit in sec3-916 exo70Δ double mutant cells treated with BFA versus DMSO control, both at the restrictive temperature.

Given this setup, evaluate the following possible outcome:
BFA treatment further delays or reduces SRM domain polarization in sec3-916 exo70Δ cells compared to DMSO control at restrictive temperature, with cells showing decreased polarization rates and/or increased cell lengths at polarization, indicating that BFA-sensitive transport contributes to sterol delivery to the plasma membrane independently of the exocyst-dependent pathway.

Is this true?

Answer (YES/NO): NO